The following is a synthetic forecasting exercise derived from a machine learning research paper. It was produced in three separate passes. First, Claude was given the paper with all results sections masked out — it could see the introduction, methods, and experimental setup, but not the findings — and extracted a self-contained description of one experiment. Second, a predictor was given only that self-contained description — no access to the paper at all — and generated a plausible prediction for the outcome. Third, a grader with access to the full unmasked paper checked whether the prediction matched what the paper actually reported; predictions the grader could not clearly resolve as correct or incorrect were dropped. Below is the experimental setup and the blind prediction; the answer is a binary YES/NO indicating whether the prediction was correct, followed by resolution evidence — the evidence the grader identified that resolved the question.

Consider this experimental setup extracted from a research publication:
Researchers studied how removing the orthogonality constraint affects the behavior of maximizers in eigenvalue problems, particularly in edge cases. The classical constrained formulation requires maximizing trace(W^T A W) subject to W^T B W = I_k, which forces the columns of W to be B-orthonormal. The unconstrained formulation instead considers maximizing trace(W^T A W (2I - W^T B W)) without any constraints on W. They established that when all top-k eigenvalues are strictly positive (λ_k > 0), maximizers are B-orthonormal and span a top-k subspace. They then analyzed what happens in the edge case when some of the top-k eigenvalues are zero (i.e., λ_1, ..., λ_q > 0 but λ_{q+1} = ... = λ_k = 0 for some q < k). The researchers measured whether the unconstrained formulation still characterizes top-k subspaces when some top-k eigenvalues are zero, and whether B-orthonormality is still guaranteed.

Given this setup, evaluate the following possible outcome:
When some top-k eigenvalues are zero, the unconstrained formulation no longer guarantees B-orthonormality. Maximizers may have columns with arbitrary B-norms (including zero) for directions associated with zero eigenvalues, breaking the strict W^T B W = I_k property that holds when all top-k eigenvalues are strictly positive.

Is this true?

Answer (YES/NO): YES